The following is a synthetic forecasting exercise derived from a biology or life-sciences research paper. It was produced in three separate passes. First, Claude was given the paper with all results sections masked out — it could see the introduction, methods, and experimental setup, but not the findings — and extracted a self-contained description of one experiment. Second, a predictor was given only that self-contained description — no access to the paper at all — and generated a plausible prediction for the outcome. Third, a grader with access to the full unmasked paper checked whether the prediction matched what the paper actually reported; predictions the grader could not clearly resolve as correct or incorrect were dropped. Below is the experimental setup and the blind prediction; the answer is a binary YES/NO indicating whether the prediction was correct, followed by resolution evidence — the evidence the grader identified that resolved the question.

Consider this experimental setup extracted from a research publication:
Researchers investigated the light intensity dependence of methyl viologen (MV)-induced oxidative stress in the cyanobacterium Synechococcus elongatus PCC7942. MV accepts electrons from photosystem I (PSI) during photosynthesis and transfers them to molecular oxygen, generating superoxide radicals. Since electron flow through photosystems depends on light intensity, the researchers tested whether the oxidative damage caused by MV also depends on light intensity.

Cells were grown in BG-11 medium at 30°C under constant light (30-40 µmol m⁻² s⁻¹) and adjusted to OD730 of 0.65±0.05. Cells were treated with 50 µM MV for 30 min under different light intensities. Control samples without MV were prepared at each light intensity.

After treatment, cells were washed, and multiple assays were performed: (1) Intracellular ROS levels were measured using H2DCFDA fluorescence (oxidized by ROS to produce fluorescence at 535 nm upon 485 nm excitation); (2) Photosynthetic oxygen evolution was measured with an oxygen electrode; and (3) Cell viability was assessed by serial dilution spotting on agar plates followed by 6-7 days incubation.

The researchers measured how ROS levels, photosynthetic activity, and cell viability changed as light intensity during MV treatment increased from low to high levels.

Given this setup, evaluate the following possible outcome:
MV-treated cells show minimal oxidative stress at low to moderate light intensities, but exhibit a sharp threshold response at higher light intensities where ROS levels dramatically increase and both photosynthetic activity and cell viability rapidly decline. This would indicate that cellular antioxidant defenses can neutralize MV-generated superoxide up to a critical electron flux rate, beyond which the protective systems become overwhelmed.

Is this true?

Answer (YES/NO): NO